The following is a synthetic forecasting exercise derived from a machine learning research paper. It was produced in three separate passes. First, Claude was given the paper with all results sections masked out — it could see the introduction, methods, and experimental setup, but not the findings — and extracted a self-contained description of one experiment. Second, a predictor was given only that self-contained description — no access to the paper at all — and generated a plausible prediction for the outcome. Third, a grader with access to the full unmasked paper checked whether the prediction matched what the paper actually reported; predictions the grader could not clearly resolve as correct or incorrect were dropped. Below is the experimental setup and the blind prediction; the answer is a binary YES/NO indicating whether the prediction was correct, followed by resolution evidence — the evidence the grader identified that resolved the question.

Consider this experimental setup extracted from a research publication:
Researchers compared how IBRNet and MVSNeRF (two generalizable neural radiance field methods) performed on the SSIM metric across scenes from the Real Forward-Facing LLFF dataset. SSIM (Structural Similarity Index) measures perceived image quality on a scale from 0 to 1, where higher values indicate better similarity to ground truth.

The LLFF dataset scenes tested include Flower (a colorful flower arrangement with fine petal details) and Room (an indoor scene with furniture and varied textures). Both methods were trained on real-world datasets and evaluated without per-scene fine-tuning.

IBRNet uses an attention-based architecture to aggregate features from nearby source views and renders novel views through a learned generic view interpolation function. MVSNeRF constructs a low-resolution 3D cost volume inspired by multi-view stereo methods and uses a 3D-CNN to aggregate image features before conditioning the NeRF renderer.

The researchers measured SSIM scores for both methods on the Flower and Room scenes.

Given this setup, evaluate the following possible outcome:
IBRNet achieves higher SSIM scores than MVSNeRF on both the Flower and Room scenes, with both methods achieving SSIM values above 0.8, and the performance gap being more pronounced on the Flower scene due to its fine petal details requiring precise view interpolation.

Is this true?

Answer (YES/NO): NO